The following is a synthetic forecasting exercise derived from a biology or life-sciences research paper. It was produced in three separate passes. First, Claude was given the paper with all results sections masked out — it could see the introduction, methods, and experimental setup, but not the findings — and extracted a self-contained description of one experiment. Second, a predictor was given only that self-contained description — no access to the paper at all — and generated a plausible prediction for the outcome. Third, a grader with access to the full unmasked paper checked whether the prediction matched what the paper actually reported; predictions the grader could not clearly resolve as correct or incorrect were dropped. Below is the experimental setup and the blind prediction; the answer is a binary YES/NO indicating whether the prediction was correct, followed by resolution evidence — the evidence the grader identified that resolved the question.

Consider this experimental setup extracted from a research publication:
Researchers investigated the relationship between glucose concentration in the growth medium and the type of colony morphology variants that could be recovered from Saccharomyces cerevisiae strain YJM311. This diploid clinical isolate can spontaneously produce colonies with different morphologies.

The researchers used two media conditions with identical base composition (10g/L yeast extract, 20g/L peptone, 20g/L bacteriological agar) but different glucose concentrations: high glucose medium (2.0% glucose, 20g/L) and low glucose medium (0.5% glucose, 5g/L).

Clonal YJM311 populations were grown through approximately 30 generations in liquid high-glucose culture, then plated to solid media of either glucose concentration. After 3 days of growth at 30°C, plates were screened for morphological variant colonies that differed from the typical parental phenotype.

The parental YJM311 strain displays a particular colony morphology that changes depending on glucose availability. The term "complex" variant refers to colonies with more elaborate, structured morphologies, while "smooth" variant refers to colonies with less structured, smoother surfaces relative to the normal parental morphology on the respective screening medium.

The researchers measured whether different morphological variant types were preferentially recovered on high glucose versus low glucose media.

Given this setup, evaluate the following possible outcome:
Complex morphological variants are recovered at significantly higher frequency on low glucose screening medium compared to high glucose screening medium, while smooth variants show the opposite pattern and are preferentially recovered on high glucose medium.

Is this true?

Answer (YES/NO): NO